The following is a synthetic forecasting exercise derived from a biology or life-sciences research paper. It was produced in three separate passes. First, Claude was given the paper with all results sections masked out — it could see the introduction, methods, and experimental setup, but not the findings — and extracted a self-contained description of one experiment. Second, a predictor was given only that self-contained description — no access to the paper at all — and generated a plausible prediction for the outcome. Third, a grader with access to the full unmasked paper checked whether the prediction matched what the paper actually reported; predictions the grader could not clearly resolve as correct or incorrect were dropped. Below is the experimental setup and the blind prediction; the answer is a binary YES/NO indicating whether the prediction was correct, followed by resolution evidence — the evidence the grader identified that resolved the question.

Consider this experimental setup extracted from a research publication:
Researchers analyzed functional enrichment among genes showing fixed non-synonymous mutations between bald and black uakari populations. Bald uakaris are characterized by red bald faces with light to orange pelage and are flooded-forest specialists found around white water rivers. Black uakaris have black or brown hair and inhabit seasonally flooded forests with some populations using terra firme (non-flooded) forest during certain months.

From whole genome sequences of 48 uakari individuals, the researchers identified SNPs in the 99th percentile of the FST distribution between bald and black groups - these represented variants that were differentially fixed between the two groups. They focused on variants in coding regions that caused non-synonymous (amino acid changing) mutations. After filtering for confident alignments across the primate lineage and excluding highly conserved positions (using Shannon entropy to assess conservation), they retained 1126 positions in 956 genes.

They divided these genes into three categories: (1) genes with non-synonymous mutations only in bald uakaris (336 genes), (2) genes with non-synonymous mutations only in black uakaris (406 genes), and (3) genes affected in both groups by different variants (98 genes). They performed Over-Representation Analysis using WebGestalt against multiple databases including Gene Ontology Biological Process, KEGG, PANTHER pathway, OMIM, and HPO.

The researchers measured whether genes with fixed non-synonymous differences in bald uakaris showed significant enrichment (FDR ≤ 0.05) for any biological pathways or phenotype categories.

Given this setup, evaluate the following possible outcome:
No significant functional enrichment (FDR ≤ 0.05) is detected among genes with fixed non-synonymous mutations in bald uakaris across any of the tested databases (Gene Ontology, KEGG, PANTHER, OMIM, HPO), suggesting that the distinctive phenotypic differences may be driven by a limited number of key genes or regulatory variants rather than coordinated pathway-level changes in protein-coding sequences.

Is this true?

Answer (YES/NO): NO